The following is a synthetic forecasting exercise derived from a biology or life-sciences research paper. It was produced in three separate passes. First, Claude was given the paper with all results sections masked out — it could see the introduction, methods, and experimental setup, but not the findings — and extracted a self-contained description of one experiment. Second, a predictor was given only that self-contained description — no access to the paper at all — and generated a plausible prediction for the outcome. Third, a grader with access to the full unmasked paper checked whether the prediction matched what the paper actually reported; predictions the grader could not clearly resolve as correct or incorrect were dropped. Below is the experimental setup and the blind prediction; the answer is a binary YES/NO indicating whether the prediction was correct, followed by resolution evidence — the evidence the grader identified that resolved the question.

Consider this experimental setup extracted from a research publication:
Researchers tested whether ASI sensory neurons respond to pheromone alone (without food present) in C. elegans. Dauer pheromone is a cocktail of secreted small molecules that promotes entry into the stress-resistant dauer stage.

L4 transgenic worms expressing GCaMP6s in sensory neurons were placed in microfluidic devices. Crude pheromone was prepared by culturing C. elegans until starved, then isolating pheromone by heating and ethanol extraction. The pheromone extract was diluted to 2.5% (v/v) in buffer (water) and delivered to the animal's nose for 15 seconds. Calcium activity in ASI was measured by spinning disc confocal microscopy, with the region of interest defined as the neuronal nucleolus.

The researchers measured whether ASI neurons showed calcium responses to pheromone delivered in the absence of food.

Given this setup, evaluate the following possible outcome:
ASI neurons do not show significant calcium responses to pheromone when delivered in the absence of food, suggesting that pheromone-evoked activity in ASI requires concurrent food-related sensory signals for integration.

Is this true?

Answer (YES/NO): YES